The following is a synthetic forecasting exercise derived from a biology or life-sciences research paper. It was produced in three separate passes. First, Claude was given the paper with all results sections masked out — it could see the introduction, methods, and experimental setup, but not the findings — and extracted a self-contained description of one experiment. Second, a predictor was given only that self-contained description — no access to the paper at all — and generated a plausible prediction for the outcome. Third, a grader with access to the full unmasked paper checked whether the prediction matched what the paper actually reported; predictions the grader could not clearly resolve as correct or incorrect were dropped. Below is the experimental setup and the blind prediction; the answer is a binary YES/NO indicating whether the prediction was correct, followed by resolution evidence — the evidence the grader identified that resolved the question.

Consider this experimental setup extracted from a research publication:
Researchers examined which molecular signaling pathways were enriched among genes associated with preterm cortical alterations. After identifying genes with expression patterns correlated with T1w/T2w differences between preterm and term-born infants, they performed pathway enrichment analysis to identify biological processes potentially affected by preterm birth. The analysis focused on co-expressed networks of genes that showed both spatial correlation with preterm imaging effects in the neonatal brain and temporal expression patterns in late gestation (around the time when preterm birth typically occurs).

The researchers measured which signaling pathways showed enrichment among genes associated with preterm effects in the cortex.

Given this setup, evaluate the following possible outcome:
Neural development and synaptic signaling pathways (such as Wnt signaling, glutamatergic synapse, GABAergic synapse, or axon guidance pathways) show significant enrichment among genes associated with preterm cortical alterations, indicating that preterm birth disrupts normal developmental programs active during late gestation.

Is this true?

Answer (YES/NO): NO